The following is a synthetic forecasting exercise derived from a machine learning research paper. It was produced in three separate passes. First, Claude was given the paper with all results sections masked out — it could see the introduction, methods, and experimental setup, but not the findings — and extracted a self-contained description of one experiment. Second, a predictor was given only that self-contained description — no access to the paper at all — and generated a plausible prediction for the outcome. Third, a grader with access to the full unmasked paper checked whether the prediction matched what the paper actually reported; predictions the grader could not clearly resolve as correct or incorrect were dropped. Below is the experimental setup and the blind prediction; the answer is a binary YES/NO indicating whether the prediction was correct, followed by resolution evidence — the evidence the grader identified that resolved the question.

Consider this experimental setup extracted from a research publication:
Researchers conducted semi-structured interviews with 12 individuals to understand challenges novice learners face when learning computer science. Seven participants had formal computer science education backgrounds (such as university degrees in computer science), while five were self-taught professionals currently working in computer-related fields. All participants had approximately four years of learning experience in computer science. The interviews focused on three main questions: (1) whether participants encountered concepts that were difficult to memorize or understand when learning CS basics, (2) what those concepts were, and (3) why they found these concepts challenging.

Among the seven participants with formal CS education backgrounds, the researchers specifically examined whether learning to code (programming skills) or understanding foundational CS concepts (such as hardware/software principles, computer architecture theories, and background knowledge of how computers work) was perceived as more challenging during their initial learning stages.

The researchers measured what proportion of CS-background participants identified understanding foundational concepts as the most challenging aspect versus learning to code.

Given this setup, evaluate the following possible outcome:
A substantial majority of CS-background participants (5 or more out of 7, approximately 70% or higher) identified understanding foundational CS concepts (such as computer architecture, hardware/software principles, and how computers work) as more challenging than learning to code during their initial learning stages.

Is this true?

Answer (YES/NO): YES